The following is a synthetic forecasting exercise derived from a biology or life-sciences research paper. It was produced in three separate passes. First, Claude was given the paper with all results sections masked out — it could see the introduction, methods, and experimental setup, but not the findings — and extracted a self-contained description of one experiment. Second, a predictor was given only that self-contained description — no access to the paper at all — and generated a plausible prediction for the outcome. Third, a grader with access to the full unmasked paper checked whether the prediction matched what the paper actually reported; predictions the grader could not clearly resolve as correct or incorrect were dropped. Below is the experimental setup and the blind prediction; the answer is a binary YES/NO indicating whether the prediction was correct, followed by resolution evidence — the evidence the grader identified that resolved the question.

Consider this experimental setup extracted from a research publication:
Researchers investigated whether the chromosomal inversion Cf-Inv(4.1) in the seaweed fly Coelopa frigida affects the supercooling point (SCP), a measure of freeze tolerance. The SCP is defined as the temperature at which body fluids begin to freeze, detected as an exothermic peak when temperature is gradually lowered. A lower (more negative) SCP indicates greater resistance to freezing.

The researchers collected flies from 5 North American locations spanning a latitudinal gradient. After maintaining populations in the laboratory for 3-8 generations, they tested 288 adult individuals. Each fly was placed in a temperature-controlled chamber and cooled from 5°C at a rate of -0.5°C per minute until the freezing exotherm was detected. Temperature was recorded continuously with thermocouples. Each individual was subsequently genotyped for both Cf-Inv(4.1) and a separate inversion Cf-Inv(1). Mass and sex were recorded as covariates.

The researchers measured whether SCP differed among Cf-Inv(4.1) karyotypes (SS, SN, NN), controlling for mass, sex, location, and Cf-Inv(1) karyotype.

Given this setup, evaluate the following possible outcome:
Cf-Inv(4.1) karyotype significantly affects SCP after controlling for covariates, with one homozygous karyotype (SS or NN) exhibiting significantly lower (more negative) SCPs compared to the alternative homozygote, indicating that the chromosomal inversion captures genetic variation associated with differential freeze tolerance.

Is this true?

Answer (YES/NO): NO